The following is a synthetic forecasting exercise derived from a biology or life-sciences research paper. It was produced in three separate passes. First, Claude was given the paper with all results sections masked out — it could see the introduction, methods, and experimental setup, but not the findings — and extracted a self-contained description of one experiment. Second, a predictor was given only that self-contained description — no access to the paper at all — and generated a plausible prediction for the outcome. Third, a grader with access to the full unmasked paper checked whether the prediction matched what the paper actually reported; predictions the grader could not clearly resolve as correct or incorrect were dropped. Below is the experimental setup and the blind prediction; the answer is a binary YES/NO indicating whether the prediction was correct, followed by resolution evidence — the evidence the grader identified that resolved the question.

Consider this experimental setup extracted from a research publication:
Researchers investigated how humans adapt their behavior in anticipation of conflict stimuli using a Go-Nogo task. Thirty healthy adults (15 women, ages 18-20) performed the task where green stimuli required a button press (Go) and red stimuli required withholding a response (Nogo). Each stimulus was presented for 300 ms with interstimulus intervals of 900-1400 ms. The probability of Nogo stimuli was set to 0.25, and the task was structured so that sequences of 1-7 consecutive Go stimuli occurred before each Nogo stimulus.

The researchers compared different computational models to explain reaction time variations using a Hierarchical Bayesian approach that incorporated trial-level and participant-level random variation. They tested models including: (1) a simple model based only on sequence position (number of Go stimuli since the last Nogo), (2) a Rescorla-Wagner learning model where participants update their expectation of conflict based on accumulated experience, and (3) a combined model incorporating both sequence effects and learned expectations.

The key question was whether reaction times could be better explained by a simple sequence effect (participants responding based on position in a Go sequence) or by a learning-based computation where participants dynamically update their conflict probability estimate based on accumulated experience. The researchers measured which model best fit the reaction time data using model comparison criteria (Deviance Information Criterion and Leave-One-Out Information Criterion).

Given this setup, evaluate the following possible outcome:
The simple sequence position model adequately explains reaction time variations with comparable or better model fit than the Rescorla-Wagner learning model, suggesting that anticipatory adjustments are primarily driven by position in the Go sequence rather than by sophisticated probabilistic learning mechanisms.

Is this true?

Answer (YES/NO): NO